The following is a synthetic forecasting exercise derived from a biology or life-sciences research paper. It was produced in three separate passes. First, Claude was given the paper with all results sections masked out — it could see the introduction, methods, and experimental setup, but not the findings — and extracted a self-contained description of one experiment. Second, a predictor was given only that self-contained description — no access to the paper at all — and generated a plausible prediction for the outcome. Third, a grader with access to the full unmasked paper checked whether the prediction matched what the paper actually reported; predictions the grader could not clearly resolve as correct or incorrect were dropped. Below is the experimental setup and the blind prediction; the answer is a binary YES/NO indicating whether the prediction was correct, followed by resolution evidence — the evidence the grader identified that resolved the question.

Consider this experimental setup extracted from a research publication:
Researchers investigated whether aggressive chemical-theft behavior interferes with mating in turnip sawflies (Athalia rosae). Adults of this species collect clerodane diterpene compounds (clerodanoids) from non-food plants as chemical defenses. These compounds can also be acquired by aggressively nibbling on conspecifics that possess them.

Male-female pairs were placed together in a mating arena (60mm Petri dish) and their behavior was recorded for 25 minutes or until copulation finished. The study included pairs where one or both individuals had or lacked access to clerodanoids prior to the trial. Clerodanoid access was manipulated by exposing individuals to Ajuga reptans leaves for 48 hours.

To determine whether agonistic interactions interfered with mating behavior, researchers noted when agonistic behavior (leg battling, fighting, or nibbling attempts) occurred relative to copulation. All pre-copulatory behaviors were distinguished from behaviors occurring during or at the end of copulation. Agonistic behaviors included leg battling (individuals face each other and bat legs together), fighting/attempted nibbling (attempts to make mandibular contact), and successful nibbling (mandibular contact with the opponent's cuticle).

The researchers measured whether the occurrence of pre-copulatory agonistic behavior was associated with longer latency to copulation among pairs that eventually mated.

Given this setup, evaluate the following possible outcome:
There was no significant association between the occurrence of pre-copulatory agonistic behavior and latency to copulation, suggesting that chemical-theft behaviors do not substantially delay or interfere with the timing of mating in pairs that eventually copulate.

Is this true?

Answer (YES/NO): NO